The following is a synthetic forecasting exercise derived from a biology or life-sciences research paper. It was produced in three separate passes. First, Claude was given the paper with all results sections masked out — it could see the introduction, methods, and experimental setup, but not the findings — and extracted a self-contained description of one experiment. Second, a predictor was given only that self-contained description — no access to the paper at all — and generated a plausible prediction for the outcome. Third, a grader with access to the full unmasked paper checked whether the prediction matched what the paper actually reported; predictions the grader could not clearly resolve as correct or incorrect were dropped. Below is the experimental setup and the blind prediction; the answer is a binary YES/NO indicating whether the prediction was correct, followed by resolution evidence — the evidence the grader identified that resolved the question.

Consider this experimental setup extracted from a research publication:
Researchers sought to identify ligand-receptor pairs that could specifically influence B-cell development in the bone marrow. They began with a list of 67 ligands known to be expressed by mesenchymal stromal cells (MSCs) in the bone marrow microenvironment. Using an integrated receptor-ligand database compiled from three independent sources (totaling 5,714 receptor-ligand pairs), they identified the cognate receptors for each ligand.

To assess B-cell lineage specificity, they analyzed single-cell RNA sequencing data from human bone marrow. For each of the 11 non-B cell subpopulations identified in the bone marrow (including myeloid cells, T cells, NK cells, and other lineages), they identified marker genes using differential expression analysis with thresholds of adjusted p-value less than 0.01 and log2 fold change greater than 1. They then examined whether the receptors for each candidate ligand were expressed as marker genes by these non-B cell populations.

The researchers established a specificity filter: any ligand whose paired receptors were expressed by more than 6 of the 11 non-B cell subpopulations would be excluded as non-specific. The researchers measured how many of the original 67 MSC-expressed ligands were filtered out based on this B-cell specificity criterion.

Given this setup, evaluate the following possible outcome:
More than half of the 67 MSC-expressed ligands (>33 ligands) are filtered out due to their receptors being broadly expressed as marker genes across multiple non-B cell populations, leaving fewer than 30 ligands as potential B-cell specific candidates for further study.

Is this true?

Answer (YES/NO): NO